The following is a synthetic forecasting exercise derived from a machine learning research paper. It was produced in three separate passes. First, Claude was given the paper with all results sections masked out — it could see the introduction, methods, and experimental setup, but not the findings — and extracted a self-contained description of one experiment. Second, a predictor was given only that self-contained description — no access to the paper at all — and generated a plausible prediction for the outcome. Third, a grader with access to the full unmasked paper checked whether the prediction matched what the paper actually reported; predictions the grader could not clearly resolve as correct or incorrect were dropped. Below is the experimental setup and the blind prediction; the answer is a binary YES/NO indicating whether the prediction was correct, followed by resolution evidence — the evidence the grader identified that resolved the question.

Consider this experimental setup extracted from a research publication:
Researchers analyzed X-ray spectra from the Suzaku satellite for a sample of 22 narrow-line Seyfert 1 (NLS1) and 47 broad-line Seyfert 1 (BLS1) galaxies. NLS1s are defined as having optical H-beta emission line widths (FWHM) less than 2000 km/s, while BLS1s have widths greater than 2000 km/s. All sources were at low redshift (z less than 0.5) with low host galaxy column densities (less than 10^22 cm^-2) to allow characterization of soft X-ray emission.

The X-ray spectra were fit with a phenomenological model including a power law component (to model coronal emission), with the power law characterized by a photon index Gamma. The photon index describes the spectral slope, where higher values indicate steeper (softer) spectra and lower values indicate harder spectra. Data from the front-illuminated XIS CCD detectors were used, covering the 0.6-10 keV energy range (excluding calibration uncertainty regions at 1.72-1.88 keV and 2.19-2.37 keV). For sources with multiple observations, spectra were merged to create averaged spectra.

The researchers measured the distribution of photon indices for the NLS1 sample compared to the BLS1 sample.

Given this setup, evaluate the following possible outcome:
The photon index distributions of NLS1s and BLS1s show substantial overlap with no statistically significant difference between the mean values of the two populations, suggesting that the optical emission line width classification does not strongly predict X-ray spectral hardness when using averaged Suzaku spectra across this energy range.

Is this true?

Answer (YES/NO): NO